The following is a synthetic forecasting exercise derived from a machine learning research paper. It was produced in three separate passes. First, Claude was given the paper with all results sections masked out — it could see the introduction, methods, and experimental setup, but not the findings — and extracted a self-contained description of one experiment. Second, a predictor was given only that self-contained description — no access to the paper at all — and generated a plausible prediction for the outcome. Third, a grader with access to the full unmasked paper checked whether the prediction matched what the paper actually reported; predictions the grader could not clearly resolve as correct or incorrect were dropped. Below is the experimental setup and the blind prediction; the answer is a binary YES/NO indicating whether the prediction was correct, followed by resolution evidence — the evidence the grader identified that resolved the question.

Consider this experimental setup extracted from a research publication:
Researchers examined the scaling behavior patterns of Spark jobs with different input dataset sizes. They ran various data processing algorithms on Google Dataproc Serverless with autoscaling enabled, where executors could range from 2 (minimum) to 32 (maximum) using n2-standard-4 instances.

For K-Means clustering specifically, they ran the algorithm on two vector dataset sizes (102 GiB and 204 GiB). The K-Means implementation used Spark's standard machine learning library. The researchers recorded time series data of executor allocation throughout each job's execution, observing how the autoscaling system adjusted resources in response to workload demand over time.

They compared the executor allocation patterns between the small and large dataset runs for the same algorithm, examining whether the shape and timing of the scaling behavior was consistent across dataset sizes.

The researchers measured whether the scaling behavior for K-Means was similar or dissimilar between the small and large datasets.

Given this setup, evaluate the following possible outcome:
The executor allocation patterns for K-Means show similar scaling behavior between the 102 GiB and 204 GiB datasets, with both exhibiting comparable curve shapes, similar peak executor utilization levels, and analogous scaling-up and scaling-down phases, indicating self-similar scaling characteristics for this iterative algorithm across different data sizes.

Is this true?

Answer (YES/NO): NO